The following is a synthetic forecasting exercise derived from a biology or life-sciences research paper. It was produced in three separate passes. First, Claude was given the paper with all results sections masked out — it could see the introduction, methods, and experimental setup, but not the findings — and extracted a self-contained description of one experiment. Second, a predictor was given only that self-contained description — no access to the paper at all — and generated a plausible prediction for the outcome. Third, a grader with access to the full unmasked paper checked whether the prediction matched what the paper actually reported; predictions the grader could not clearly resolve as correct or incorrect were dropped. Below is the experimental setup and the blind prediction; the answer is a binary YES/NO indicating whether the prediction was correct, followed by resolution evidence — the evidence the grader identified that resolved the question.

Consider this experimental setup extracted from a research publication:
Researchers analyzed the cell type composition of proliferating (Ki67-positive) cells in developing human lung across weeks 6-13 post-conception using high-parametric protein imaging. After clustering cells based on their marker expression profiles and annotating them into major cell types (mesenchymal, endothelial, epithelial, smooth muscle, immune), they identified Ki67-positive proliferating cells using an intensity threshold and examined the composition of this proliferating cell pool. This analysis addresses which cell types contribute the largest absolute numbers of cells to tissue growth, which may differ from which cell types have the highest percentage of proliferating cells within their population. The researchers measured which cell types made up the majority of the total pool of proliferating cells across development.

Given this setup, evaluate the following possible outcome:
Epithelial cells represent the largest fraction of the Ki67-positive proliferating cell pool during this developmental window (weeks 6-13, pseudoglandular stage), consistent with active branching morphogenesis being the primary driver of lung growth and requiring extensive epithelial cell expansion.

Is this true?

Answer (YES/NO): NO